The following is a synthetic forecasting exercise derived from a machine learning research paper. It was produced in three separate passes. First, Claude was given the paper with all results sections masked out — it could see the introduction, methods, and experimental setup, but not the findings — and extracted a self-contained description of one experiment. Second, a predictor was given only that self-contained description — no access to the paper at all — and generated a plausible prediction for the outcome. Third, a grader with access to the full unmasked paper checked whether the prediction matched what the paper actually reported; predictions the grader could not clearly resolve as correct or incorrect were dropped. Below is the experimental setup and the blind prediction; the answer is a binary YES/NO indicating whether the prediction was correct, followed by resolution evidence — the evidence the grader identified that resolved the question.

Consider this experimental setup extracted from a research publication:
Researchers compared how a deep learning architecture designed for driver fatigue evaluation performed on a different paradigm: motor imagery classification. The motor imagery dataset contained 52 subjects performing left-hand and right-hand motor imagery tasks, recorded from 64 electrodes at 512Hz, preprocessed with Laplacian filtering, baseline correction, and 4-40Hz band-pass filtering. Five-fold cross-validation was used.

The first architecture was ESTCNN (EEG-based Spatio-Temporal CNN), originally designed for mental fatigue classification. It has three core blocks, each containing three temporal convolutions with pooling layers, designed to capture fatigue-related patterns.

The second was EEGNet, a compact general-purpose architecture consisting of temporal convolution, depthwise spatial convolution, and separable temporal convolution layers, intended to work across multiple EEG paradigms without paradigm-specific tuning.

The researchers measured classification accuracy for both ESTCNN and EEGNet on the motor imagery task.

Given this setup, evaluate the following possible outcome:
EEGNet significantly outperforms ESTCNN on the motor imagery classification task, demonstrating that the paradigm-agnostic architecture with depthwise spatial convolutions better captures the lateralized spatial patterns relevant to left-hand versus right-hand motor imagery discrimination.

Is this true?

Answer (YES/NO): NO